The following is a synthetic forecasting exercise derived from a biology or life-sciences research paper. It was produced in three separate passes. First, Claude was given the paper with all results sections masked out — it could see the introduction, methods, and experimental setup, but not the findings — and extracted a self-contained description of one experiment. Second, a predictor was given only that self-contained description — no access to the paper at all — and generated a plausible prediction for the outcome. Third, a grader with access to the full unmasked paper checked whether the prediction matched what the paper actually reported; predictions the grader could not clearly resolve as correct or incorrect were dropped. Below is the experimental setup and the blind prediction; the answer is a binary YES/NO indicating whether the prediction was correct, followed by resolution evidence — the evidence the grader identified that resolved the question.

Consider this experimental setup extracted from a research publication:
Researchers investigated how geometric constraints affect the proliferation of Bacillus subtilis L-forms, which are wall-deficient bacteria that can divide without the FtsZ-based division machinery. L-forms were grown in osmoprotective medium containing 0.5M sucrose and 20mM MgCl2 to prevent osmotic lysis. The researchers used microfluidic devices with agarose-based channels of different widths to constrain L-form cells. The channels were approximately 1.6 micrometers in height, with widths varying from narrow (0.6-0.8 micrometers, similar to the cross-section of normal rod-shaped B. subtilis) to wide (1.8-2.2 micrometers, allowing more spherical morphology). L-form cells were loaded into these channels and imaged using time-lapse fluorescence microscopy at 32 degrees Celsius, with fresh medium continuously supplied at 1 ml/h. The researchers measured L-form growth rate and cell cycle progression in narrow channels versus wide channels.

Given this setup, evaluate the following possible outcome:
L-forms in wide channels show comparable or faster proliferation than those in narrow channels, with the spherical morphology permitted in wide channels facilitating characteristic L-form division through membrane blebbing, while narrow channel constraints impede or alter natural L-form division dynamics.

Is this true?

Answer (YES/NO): NO